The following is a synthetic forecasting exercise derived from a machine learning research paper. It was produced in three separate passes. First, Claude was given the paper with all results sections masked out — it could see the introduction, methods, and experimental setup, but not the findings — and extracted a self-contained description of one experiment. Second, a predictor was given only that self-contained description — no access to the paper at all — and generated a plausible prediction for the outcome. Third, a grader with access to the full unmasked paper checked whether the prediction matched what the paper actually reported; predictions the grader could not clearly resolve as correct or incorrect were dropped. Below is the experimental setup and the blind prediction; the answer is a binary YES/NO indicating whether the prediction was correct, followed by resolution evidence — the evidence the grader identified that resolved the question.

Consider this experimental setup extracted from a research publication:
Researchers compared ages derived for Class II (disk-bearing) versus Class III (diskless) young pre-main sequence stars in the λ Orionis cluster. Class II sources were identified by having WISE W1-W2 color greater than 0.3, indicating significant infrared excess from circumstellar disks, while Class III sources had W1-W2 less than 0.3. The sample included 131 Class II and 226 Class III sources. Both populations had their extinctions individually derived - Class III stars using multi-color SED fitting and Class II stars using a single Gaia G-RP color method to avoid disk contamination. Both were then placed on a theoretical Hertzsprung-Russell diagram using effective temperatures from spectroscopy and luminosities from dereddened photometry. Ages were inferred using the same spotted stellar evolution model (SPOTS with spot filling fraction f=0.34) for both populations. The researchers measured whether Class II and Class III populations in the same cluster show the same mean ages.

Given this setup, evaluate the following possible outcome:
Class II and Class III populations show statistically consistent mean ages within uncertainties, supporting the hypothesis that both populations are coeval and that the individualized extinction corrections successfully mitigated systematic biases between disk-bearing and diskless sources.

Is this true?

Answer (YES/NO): NO